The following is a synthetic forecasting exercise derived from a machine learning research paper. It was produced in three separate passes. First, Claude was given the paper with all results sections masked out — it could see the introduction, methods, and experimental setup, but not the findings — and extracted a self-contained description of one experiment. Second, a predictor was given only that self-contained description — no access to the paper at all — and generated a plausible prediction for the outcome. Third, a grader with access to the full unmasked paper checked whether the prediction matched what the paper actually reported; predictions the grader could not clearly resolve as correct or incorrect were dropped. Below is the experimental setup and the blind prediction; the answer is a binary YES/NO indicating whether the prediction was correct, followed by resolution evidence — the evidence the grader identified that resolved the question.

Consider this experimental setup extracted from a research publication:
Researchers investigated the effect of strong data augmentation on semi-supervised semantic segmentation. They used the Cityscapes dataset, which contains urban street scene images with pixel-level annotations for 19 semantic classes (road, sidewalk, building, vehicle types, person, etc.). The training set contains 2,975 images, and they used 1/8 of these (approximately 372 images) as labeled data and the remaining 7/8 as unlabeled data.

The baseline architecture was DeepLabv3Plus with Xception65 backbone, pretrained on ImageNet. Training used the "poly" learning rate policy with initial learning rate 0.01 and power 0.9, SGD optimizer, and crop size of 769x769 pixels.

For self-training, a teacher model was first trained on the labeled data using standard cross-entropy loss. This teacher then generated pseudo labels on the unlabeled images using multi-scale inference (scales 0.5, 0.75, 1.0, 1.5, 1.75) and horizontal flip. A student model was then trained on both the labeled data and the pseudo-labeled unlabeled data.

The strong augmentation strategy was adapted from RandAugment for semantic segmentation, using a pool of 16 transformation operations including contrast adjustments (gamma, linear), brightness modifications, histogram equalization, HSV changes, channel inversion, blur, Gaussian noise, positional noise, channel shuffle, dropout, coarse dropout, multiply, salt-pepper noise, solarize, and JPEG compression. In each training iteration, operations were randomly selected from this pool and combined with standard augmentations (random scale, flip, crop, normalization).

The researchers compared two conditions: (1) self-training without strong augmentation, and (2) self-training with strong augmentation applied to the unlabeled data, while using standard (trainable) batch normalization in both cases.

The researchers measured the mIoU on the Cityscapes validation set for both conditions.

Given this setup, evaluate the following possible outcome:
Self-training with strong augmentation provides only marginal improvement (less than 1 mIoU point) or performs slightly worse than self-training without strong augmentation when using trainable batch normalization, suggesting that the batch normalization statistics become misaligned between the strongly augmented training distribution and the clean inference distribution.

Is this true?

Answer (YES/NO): YES